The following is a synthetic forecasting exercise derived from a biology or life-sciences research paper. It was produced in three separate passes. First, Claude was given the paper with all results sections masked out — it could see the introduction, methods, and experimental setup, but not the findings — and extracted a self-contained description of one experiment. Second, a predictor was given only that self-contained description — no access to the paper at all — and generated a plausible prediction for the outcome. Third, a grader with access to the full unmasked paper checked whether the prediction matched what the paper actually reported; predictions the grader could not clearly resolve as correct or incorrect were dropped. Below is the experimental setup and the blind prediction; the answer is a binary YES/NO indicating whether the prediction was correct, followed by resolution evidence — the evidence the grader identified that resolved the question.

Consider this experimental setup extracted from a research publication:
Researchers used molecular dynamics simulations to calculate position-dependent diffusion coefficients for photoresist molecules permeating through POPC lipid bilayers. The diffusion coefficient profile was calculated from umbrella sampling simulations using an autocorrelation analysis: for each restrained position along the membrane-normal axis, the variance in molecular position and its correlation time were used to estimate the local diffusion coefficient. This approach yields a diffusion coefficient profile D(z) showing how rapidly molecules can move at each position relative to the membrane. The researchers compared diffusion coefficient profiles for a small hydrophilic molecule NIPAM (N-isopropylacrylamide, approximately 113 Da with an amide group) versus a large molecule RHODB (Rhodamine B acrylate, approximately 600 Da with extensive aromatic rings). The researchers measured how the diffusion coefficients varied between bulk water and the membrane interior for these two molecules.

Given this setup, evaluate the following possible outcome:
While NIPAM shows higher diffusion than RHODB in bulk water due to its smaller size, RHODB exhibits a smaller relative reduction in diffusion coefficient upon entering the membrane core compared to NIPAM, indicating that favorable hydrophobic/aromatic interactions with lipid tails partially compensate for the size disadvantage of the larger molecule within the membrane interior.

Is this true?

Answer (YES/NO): NO